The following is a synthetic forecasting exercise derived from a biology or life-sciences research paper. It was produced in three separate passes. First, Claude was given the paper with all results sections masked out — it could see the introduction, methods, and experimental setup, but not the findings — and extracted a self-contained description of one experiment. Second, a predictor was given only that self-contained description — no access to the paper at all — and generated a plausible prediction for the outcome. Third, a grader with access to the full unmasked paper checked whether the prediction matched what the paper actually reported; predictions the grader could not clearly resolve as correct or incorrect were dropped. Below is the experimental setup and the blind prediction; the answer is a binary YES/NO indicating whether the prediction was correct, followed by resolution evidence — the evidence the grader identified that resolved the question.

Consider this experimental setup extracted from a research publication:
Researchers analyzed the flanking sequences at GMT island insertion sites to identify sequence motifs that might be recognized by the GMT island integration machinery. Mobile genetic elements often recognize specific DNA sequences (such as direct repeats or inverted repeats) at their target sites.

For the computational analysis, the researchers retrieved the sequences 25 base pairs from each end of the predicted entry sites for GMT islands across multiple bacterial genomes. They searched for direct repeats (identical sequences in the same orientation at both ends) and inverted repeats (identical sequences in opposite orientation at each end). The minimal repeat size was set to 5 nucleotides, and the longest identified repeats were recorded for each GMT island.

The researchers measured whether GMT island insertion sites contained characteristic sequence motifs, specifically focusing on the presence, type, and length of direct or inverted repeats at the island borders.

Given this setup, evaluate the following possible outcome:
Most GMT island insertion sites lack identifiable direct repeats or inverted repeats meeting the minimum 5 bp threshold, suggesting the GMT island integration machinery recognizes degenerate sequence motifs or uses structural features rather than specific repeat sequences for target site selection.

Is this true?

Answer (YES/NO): NO